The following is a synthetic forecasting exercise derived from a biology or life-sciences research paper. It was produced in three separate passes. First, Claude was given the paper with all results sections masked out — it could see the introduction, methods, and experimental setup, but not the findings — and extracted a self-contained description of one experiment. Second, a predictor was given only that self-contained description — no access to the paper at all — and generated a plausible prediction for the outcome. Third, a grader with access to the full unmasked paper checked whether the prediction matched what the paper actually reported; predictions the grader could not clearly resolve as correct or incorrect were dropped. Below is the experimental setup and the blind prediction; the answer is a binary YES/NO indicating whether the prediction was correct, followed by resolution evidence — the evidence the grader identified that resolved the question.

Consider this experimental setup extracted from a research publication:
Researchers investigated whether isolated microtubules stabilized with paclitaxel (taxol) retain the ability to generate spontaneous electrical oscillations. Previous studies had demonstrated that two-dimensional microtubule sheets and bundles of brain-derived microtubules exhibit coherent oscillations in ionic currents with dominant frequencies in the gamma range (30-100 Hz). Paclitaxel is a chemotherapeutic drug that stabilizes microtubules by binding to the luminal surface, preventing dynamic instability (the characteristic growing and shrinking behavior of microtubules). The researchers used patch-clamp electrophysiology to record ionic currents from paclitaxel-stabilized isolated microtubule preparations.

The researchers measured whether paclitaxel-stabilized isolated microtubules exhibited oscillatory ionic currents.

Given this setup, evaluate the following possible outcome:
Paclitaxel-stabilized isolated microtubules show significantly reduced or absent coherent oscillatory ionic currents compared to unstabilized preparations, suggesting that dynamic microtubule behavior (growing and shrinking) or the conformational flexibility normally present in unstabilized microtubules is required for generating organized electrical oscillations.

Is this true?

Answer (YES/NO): NO